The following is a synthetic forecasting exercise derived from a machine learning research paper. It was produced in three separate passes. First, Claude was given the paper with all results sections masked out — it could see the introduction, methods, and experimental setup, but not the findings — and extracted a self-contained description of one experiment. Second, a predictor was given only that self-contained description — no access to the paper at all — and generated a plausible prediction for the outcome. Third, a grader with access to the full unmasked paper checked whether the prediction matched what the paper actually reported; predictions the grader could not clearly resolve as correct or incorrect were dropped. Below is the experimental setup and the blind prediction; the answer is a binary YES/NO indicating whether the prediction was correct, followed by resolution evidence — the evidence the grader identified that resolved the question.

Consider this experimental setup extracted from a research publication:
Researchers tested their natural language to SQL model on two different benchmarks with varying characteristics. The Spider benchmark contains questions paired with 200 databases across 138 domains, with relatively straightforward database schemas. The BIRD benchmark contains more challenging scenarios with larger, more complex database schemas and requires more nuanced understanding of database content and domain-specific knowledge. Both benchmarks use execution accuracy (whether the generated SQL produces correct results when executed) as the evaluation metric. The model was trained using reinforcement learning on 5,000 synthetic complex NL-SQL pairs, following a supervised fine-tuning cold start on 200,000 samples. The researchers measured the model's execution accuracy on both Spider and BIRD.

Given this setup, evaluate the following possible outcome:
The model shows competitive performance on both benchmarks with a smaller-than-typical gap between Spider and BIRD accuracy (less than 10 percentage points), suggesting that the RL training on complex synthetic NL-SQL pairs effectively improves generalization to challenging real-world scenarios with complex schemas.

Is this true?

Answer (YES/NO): NO